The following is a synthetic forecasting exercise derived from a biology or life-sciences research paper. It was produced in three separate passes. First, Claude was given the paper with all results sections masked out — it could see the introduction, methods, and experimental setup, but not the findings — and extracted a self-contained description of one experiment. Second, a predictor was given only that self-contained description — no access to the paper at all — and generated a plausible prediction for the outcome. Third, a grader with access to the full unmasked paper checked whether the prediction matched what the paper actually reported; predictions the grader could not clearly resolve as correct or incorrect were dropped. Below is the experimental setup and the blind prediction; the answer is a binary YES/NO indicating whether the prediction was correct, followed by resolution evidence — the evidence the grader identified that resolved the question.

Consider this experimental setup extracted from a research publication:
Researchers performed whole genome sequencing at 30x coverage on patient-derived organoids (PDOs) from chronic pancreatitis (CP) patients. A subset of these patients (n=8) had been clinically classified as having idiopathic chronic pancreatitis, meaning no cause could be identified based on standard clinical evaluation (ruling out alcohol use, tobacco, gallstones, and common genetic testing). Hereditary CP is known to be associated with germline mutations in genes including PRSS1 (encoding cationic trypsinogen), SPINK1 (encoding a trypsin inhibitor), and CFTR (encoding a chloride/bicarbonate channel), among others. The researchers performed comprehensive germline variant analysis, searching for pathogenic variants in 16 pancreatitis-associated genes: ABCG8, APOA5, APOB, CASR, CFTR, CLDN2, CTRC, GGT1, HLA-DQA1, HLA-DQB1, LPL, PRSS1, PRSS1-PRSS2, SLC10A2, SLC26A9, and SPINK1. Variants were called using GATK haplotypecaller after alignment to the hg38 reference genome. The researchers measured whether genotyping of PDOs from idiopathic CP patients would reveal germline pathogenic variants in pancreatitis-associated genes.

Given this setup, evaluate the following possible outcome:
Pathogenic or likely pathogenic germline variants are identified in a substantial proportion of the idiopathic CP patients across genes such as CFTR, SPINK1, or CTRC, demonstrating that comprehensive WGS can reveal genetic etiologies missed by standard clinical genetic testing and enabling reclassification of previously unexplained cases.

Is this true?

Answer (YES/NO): NO